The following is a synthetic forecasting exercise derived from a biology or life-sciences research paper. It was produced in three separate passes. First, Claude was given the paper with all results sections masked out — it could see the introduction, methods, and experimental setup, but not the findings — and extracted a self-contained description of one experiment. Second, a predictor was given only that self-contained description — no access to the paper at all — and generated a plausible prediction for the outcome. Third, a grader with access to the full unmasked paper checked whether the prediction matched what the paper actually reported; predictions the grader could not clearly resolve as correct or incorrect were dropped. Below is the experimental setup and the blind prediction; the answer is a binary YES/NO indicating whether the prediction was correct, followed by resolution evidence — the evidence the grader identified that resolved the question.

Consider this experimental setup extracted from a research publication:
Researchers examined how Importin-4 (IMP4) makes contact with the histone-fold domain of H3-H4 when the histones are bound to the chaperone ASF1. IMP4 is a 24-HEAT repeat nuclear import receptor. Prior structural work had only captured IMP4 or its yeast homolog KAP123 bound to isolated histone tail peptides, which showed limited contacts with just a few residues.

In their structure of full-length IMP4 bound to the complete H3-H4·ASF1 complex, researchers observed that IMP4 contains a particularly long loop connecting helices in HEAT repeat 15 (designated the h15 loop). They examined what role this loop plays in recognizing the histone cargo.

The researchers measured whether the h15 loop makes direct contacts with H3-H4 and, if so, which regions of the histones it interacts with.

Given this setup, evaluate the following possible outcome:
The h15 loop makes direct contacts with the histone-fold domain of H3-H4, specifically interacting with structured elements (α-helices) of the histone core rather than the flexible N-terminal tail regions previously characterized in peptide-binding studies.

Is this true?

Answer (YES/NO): YES